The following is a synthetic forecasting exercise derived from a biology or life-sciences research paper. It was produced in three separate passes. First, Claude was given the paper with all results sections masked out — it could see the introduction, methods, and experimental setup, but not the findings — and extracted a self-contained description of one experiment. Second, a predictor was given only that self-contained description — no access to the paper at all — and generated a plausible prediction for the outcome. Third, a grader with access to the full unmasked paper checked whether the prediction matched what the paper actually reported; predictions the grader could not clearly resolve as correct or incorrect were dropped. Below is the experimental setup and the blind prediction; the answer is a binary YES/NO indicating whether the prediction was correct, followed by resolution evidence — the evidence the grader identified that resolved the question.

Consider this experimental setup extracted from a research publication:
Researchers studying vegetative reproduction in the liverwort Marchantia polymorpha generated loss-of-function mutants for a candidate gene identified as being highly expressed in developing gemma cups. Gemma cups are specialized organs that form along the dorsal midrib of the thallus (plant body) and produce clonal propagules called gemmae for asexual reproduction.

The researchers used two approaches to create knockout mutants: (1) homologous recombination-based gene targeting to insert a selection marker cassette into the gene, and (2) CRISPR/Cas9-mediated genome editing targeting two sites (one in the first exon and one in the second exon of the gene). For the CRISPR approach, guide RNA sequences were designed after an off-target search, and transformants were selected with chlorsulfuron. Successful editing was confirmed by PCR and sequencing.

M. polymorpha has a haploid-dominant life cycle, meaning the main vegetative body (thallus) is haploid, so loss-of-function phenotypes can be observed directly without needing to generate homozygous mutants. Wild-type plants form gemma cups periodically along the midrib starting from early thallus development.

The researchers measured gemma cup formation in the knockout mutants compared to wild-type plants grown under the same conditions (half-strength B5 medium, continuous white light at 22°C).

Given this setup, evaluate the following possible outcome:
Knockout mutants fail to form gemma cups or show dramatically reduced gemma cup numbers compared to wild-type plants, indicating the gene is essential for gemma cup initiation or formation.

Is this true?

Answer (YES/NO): YES